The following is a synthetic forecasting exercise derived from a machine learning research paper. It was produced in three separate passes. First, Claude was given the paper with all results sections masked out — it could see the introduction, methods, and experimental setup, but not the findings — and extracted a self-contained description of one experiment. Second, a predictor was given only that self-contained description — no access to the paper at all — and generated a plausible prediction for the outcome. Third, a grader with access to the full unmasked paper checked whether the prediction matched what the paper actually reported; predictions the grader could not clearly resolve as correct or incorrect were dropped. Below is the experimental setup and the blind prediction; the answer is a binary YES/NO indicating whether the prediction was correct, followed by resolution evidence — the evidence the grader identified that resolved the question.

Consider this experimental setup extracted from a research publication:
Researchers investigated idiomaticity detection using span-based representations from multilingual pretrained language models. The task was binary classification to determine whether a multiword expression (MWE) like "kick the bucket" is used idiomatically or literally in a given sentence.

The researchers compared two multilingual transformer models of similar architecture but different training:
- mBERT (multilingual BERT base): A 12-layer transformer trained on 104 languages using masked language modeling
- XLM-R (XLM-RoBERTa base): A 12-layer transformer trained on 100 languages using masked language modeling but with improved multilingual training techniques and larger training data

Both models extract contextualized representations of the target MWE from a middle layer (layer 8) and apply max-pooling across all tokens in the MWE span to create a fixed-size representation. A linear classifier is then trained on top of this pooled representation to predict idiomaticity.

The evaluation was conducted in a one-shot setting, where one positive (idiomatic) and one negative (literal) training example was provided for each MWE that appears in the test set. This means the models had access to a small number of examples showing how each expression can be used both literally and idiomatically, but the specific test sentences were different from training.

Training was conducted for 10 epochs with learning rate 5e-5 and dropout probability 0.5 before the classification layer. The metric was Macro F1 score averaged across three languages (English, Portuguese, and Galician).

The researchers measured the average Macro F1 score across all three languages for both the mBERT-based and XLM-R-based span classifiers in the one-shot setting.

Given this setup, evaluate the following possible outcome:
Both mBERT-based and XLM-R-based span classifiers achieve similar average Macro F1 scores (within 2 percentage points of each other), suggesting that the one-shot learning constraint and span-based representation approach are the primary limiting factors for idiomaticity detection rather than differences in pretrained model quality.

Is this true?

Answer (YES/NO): YES